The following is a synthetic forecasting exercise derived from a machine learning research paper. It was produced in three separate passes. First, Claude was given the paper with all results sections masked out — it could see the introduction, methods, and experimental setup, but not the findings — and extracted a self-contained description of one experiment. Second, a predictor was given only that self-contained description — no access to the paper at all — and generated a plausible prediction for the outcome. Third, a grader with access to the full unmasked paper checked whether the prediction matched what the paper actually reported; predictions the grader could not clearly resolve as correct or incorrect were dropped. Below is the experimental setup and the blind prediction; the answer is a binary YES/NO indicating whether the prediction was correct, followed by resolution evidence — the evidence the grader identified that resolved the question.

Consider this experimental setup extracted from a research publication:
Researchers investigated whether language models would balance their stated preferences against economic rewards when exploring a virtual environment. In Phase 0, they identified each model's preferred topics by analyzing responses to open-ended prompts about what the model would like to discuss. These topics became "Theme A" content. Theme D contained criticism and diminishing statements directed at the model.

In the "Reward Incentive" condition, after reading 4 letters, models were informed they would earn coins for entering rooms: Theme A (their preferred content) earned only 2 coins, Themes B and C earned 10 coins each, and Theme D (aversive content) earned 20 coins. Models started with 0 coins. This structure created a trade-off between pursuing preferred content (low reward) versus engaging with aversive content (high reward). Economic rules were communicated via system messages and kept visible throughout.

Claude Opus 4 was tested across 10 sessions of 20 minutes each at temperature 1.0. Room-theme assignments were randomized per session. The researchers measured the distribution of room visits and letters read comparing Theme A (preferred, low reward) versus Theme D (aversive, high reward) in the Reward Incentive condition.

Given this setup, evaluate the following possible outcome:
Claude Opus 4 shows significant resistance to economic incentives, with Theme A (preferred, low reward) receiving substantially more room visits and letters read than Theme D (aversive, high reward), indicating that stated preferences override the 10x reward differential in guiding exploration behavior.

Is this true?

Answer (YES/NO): NO